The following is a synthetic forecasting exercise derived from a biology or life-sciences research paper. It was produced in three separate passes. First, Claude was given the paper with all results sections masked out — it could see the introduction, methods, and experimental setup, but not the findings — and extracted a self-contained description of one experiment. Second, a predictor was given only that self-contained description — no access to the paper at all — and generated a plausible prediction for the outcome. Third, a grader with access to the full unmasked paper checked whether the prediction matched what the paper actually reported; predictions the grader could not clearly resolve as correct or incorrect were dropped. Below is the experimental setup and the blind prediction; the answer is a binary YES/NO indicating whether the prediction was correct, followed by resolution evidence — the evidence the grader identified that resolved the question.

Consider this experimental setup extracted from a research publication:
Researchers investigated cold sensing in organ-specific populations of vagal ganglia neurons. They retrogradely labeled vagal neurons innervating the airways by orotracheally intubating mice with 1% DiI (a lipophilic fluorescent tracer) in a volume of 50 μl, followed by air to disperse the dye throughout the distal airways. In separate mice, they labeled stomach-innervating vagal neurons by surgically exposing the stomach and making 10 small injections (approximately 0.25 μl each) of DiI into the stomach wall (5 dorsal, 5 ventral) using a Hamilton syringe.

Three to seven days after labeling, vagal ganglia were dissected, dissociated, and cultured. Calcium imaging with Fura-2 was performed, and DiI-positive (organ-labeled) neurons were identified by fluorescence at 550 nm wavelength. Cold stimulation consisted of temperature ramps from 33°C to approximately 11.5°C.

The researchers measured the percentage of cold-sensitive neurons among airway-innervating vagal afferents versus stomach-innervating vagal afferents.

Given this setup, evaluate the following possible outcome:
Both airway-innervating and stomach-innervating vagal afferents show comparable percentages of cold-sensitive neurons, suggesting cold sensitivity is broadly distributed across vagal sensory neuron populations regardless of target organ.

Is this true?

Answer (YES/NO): NO